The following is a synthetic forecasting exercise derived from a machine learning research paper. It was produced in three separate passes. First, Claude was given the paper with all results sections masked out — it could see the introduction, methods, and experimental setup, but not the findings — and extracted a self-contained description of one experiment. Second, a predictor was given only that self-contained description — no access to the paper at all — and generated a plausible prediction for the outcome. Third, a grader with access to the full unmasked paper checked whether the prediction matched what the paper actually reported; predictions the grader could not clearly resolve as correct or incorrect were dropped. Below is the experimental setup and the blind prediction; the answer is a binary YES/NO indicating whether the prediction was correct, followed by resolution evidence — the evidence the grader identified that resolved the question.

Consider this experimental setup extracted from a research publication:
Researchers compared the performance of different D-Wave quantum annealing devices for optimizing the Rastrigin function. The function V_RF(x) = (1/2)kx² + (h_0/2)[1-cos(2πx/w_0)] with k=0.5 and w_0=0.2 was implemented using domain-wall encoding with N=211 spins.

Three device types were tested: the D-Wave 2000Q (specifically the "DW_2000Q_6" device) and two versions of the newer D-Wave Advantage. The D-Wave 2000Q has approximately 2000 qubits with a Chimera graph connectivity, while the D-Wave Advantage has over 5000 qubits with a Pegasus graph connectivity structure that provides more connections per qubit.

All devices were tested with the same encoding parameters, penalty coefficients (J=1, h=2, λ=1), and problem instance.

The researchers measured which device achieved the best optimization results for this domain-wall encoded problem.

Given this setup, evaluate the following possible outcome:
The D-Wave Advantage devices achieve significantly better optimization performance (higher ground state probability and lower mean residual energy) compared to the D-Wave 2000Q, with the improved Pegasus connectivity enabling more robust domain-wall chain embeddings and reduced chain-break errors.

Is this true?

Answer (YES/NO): NO